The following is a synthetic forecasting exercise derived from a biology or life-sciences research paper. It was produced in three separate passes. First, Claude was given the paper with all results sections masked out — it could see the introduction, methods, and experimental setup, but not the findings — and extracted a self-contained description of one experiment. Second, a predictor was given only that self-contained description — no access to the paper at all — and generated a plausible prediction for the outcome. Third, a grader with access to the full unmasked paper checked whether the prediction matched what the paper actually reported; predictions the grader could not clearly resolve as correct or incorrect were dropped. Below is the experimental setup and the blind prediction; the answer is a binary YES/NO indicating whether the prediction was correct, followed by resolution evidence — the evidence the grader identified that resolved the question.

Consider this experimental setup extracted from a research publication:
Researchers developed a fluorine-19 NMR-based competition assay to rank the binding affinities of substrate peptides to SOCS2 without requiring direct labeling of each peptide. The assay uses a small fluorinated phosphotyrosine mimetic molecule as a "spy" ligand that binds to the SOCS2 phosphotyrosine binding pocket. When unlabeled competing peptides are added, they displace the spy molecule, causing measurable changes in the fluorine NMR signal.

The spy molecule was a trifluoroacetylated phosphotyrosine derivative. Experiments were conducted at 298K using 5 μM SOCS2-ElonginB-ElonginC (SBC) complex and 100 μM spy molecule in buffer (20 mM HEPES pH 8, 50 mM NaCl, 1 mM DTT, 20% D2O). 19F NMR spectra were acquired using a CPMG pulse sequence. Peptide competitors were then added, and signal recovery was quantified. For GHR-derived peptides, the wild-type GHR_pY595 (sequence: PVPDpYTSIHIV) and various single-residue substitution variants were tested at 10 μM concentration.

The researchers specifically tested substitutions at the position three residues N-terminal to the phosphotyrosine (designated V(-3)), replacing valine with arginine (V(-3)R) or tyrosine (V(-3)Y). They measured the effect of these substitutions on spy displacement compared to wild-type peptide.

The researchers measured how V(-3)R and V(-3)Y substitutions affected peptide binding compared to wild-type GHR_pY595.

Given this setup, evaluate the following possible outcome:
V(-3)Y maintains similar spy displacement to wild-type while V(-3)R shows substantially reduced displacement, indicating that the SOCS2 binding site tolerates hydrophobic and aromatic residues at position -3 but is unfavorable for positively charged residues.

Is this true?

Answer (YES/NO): NO